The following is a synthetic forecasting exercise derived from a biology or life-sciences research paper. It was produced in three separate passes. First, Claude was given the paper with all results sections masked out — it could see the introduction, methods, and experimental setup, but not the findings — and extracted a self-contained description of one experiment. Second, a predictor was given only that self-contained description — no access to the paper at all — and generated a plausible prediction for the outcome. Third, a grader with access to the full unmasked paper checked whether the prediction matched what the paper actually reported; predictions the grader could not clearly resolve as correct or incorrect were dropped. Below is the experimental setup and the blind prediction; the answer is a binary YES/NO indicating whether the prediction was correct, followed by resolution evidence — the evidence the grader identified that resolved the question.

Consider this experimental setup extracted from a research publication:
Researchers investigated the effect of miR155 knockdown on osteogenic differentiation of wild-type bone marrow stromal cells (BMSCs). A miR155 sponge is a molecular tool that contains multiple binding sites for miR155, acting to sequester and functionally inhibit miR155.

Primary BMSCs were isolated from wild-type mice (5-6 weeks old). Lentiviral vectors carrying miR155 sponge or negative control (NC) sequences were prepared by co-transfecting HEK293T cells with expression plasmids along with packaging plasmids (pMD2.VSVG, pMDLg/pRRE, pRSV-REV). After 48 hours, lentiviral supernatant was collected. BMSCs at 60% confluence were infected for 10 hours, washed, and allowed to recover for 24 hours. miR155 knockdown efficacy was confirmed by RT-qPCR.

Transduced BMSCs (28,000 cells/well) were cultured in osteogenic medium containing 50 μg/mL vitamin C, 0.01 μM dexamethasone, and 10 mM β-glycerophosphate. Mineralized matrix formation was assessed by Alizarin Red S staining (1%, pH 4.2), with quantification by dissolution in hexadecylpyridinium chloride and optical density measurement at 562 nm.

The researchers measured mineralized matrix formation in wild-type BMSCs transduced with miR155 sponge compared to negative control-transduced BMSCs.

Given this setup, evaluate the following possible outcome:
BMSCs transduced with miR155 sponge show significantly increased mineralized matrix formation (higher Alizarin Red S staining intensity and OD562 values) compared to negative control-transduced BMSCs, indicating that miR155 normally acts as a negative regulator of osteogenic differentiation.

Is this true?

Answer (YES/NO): YES